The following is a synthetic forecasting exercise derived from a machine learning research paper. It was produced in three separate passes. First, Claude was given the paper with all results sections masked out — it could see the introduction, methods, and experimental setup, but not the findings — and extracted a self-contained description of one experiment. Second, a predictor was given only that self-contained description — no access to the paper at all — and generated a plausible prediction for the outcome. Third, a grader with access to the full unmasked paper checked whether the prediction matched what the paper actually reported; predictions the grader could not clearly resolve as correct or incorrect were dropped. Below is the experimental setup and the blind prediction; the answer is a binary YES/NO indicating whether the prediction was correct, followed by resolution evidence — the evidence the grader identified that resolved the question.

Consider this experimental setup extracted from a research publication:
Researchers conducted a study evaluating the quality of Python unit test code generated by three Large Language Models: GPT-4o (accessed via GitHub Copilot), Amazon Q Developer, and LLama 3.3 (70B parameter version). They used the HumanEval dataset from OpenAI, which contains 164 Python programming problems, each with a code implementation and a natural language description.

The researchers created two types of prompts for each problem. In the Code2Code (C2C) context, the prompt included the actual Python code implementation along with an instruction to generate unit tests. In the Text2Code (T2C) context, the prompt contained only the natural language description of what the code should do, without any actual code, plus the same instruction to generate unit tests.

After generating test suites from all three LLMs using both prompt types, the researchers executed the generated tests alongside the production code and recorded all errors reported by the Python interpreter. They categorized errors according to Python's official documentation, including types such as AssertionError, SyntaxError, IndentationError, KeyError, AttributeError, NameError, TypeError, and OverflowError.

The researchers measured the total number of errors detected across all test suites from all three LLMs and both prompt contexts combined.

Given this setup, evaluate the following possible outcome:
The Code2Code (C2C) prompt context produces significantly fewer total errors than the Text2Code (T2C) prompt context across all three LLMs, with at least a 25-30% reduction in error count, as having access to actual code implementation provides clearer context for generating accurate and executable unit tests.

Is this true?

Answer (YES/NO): NO